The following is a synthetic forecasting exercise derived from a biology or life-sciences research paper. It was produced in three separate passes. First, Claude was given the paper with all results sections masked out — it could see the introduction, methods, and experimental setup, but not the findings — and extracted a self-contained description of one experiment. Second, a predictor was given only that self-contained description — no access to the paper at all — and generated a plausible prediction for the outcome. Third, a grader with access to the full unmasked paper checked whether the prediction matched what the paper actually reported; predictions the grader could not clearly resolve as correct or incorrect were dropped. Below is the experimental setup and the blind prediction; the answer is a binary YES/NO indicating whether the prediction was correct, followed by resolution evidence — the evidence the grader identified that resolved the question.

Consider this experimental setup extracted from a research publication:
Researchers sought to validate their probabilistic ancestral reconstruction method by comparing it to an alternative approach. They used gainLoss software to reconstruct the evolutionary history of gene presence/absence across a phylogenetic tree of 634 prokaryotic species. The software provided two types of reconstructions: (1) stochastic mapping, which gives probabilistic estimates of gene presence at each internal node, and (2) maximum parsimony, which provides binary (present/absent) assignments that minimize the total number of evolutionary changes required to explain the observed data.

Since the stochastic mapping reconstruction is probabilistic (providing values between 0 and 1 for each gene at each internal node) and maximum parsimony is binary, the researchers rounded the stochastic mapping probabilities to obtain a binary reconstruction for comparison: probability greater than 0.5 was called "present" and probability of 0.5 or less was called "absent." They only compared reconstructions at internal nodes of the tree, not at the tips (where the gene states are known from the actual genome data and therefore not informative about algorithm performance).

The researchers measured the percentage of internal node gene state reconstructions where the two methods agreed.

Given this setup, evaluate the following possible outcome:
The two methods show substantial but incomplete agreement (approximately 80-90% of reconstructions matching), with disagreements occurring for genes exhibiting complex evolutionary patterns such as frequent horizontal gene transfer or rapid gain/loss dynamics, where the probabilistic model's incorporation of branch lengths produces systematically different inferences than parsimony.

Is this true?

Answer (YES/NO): NO